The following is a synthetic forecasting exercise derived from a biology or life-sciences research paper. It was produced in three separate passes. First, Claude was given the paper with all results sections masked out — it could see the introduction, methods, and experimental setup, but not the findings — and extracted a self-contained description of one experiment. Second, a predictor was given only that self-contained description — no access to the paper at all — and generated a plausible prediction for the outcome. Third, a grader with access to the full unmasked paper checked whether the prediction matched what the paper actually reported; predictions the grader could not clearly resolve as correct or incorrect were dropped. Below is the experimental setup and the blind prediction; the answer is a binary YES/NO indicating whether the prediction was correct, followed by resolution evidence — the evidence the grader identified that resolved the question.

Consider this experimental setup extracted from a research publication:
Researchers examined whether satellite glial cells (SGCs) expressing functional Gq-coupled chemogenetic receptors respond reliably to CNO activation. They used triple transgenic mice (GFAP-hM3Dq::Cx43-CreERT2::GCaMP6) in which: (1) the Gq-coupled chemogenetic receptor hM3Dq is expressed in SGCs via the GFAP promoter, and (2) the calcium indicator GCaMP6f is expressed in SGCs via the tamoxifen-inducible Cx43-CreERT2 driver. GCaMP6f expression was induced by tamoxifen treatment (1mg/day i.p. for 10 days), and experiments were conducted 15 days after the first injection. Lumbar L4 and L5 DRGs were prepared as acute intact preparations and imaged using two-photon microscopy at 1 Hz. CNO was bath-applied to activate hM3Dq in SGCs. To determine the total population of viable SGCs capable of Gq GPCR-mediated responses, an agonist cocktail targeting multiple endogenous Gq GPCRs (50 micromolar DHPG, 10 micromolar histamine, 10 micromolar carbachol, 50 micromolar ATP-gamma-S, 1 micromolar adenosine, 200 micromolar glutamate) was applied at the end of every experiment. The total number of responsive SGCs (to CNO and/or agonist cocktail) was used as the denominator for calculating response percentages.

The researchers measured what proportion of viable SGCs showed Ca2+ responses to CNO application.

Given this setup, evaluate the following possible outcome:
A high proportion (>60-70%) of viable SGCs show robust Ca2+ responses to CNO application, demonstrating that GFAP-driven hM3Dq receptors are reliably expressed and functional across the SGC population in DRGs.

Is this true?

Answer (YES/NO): YES